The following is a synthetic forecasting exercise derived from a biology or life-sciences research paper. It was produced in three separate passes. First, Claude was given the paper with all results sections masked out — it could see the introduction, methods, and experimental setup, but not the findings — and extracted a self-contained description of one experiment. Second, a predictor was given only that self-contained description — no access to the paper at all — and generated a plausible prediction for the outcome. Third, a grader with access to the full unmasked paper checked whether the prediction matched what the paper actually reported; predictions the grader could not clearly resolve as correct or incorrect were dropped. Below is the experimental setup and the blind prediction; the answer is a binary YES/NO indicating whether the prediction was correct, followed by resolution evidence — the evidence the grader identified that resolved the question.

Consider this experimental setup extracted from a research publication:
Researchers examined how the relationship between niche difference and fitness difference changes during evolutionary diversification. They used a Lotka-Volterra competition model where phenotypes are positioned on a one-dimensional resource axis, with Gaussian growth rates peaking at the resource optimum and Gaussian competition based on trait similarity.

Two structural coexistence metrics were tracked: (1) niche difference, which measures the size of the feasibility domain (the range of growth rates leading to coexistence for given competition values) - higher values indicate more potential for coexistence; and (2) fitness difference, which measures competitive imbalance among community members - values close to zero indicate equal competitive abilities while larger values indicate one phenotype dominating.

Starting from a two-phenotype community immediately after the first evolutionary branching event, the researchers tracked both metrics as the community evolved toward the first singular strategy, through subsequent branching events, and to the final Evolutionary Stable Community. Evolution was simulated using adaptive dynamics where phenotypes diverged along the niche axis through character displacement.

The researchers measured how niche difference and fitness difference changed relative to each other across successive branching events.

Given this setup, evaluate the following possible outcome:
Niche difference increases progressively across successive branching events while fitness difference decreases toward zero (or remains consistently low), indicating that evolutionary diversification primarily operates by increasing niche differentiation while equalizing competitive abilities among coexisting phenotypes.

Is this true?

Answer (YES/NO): NO